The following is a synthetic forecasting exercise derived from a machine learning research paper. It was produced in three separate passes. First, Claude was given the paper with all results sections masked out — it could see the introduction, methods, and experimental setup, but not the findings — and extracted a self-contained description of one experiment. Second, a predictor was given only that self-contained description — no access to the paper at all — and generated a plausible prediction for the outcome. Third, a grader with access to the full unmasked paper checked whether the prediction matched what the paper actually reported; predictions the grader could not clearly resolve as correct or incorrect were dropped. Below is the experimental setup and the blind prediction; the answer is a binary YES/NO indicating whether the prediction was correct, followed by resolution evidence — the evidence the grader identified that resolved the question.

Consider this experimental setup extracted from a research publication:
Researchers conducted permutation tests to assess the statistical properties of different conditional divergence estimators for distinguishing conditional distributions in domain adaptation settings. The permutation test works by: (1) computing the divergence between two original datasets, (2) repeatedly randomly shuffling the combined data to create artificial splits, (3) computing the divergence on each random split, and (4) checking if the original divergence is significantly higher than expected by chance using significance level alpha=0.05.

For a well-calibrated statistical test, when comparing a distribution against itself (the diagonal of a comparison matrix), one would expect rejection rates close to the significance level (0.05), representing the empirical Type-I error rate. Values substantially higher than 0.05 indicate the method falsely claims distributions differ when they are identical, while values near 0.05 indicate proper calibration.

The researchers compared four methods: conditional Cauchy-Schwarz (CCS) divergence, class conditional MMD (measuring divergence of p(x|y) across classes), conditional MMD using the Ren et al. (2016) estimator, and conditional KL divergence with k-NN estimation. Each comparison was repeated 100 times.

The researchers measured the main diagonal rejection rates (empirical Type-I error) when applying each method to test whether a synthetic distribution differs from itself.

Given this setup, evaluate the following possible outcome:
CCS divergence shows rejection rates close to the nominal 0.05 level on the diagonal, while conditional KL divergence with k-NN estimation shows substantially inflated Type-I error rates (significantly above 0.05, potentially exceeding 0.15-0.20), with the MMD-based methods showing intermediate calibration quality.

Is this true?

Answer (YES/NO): NO